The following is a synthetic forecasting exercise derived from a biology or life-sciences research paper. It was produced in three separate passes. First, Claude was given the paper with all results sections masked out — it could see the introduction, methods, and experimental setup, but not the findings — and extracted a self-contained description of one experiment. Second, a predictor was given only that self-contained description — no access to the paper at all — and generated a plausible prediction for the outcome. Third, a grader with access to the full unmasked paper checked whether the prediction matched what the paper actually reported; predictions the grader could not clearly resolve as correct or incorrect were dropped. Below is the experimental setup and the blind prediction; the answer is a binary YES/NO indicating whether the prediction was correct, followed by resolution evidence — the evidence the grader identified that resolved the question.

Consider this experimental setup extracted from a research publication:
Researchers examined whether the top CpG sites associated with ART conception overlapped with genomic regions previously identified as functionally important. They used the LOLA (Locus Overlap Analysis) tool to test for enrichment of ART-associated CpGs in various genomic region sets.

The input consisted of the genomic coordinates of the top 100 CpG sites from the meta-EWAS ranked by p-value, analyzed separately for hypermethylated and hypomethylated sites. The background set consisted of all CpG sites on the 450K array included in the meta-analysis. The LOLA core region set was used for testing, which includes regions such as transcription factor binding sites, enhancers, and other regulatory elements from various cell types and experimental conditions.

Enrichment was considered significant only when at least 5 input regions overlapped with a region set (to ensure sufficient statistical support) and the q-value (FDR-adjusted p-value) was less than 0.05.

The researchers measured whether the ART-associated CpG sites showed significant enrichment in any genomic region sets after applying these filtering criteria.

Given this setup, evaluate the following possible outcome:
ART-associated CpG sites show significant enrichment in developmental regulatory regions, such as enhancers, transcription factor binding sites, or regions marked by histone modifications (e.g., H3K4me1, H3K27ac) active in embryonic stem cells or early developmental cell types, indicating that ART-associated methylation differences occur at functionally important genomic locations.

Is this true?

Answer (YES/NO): YES